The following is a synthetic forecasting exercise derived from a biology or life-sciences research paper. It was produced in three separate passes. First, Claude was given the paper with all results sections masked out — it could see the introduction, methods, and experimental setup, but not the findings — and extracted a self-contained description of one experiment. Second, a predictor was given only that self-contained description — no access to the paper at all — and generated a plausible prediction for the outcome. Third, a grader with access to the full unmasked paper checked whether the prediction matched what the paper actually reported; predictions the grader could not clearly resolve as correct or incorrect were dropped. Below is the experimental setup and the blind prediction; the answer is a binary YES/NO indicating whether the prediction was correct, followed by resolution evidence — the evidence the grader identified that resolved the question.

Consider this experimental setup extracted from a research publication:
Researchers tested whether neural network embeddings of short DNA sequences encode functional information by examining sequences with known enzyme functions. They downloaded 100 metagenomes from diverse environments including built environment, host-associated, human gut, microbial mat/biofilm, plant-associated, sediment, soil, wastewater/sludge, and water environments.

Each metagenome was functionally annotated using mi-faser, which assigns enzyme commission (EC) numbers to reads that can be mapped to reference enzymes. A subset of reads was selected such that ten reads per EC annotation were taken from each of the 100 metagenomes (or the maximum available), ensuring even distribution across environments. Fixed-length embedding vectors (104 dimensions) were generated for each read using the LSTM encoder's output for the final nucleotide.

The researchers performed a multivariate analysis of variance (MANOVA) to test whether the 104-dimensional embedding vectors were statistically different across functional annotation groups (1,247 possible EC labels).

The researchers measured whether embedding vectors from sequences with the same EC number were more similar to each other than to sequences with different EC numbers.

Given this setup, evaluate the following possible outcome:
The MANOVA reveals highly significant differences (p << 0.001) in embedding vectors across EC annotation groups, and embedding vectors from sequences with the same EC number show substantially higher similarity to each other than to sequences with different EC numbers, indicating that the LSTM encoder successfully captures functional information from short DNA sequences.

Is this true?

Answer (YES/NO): YES